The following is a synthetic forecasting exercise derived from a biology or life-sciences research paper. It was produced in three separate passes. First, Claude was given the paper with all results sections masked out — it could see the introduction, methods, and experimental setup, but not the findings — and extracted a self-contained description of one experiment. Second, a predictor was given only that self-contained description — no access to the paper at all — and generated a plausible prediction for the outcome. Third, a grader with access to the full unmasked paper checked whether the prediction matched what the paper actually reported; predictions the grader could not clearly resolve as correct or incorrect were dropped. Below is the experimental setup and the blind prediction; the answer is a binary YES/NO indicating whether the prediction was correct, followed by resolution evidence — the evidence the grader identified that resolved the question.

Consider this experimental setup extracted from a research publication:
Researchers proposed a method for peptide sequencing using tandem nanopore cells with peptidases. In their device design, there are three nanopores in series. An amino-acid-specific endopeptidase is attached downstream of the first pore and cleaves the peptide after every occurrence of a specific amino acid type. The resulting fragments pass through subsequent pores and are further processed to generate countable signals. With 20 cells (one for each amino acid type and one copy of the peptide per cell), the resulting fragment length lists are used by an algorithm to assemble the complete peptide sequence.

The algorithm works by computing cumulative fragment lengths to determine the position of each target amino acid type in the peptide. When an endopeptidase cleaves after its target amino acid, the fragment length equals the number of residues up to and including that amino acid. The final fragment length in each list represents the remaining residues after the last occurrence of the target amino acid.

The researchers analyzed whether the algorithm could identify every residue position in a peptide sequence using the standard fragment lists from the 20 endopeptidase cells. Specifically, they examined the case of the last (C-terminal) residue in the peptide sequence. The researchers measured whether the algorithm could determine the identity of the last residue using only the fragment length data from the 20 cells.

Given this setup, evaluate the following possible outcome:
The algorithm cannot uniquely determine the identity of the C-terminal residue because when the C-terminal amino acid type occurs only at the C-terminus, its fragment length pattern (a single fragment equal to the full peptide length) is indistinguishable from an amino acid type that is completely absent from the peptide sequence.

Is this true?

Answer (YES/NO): YES